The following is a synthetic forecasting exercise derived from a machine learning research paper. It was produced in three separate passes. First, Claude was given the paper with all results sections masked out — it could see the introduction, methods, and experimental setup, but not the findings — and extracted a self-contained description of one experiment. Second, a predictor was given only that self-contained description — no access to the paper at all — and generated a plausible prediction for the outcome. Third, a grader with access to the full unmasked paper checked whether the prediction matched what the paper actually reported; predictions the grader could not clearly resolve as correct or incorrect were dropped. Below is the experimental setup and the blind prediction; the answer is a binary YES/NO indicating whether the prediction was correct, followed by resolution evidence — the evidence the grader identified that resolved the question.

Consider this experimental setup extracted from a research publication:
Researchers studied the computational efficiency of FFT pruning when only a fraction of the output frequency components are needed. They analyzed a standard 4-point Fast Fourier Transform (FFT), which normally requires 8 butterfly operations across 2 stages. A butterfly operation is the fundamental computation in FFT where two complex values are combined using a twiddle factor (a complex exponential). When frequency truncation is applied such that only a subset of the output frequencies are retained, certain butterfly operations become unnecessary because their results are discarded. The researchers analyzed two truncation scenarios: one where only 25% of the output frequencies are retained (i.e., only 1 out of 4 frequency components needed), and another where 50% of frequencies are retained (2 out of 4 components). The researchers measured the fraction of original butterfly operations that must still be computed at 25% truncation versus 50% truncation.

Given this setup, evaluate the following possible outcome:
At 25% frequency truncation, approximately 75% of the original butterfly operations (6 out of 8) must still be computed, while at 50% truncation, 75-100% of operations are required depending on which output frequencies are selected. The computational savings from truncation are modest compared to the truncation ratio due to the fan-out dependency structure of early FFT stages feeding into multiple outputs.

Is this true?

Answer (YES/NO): NO